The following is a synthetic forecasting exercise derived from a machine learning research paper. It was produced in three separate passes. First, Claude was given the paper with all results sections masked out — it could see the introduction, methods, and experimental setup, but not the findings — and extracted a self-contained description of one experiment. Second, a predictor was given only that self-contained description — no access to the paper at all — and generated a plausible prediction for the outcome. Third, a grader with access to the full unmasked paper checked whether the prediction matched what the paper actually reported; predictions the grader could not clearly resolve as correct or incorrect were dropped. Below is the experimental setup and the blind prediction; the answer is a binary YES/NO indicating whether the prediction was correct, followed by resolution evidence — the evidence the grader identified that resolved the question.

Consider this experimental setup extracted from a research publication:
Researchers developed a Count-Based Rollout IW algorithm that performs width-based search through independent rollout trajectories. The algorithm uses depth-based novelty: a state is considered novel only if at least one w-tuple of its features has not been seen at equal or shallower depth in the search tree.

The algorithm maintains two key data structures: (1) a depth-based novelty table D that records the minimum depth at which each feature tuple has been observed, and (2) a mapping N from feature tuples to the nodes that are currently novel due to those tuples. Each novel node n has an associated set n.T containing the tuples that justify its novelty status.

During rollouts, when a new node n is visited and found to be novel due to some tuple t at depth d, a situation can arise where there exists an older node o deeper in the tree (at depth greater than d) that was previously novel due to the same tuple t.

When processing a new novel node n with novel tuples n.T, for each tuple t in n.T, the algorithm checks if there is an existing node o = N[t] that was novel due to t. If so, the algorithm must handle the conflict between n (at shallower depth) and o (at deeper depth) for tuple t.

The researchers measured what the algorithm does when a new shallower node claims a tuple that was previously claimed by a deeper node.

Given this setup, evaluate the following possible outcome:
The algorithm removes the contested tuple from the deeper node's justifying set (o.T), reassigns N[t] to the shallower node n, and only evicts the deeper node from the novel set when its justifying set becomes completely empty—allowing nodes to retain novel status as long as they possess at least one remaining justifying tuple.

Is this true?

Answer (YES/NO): YES